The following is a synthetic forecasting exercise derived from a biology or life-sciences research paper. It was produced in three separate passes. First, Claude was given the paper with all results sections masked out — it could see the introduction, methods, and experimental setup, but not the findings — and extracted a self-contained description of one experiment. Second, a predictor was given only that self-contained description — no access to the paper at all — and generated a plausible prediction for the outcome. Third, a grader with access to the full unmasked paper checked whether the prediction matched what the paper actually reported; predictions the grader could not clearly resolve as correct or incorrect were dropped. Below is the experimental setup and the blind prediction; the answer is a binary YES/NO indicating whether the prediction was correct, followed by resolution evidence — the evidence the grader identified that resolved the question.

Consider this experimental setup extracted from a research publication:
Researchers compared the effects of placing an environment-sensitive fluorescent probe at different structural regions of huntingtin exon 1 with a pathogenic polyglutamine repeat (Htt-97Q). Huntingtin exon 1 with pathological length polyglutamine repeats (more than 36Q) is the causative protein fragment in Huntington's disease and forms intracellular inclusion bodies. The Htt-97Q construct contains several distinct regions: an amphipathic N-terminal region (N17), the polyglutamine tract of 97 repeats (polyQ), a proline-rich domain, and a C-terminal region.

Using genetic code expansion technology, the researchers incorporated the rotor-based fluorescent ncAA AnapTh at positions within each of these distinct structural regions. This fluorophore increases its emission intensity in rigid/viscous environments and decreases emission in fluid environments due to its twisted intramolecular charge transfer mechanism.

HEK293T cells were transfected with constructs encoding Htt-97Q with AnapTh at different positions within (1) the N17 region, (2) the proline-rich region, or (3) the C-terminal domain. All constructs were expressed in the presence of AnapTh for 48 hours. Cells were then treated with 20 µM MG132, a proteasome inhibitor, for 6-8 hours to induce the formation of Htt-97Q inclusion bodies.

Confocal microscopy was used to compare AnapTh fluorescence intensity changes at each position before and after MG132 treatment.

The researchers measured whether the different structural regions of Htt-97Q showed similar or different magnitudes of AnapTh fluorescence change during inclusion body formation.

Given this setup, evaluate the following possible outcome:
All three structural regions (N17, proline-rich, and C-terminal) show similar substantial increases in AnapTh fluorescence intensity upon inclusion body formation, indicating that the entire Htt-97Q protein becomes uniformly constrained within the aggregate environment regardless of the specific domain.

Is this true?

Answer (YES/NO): NO